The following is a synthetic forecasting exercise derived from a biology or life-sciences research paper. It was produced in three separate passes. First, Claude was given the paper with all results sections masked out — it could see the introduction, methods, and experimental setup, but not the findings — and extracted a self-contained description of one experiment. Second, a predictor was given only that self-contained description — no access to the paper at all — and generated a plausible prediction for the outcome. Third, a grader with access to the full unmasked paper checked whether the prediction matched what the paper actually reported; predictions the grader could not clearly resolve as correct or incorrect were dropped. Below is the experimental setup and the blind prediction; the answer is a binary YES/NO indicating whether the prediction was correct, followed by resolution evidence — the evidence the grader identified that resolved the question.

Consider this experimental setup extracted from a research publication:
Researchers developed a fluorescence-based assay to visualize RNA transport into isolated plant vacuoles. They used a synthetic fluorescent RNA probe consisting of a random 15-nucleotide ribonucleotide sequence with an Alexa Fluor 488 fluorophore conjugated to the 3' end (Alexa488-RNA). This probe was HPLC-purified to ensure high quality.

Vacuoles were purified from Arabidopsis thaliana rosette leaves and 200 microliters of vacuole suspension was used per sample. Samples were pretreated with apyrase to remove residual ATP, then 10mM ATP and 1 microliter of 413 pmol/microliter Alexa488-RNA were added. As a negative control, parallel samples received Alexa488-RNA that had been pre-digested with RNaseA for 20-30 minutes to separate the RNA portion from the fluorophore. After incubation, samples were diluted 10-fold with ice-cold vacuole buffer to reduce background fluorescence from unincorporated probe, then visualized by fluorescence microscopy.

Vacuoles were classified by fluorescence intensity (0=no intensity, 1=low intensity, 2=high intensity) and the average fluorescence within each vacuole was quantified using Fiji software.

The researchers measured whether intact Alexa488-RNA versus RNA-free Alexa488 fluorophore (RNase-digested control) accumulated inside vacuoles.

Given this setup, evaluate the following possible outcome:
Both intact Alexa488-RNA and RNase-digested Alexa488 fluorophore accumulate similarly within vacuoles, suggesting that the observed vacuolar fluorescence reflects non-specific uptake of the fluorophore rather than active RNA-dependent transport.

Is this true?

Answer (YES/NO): NO